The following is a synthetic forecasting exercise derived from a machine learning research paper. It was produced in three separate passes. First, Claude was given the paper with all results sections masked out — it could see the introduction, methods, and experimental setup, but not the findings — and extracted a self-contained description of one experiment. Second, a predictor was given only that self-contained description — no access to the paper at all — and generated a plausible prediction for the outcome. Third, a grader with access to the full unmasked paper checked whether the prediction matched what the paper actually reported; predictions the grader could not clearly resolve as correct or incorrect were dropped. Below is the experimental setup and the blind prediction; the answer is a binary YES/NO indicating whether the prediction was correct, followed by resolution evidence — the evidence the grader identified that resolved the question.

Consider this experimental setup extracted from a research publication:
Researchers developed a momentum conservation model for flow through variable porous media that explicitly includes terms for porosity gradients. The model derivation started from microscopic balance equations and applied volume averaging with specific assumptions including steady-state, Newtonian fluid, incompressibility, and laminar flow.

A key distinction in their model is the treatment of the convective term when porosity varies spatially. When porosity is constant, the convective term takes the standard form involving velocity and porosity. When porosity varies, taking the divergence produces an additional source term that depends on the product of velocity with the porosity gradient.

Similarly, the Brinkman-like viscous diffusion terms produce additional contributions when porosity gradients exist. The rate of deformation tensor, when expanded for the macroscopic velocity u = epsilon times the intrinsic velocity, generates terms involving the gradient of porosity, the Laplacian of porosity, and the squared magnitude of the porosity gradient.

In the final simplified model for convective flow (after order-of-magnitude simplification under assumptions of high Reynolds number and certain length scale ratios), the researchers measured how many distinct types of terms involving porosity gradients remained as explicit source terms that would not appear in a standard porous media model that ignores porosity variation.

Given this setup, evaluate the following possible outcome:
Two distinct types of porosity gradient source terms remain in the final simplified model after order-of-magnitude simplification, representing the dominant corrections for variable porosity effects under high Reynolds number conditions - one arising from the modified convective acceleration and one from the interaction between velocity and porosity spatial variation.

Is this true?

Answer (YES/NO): NO